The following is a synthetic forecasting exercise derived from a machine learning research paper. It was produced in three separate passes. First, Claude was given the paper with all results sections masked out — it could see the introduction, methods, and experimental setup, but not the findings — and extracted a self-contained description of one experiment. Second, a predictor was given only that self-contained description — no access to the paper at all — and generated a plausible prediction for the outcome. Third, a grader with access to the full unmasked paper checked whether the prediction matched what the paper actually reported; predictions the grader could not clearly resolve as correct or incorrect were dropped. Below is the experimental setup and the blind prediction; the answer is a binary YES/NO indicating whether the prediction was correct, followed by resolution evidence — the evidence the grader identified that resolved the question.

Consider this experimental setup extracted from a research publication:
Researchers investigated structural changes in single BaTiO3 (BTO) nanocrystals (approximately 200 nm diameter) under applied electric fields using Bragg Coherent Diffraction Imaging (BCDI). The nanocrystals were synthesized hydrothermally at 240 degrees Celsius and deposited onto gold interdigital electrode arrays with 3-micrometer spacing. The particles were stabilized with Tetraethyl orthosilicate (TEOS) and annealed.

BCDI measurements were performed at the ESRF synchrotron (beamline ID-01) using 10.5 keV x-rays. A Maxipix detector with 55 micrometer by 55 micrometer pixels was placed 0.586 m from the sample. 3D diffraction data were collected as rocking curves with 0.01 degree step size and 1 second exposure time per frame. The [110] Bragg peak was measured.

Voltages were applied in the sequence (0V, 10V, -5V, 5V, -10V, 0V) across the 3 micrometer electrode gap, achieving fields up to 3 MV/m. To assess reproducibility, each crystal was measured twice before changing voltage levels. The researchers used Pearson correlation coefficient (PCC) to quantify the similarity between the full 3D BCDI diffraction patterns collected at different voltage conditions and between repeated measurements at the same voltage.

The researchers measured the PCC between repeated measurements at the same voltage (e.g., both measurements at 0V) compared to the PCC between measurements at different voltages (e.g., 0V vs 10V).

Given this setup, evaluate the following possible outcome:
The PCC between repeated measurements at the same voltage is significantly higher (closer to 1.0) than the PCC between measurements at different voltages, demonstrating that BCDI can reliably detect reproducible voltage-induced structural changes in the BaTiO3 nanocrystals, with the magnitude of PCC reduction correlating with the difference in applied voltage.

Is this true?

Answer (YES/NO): NO